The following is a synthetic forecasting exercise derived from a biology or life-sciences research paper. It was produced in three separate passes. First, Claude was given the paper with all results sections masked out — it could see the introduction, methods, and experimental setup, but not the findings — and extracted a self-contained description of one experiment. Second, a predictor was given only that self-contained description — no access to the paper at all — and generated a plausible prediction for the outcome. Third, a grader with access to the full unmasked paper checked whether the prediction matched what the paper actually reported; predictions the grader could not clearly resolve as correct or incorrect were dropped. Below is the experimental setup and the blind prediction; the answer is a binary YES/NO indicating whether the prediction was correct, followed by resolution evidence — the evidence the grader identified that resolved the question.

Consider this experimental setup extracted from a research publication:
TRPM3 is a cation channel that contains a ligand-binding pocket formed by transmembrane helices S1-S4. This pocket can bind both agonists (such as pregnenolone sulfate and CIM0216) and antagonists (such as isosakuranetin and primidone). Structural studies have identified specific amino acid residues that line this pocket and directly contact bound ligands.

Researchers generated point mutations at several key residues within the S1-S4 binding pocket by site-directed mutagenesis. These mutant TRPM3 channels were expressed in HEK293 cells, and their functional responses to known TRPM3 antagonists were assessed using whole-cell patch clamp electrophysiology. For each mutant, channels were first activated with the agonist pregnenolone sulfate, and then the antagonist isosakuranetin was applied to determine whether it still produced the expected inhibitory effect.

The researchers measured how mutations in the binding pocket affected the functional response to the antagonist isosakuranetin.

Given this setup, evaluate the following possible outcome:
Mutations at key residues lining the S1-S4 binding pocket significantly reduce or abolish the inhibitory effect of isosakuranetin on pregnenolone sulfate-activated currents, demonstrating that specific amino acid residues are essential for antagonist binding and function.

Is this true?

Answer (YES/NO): YES